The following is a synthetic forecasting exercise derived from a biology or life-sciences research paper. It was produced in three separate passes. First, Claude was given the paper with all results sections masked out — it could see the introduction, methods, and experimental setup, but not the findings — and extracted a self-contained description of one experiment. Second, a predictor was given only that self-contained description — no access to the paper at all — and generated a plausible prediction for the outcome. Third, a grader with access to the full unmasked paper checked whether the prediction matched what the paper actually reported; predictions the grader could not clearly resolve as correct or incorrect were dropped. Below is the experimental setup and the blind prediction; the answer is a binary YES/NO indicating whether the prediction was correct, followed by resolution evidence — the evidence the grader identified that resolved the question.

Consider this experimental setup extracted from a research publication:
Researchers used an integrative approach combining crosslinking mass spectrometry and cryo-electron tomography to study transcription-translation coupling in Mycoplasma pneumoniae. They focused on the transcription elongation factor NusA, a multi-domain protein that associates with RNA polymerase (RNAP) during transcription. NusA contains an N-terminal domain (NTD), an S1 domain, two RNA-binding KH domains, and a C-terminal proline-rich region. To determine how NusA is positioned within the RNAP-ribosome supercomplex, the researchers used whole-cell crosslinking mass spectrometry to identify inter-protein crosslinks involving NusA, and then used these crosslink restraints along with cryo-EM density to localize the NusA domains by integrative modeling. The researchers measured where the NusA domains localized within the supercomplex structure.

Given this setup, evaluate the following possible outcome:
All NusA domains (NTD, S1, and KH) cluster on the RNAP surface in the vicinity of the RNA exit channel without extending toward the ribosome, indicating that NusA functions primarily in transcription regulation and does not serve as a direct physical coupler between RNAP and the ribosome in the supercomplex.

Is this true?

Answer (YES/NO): NO